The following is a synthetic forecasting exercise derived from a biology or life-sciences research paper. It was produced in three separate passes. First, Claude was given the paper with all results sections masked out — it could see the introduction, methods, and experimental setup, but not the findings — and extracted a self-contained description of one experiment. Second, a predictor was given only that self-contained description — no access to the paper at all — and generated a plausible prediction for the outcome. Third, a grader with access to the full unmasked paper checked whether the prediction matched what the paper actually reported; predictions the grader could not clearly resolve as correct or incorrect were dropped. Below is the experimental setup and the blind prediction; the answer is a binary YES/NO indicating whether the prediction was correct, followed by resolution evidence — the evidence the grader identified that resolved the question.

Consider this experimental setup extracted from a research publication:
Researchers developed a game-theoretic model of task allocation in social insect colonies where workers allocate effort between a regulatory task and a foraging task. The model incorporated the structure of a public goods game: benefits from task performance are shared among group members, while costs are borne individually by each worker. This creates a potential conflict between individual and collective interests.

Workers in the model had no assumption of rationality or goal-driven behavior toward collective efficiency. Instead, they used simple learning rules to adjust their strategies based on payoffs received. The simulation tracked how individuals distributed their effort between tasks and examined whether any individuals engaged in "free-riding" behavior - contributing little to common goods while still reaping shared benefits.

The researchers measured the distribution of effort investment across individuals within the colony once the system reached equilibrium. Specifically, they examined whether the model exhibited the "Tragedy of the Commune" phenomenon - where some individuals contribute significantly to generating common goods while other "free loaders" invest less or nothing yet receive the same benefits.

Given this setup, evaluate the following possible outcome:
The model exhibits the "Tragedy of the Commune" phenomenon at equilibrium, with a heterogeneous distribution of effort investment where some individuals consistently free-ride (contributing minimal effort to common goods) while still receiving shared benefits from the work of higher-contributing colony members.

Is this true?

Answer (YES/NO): YES